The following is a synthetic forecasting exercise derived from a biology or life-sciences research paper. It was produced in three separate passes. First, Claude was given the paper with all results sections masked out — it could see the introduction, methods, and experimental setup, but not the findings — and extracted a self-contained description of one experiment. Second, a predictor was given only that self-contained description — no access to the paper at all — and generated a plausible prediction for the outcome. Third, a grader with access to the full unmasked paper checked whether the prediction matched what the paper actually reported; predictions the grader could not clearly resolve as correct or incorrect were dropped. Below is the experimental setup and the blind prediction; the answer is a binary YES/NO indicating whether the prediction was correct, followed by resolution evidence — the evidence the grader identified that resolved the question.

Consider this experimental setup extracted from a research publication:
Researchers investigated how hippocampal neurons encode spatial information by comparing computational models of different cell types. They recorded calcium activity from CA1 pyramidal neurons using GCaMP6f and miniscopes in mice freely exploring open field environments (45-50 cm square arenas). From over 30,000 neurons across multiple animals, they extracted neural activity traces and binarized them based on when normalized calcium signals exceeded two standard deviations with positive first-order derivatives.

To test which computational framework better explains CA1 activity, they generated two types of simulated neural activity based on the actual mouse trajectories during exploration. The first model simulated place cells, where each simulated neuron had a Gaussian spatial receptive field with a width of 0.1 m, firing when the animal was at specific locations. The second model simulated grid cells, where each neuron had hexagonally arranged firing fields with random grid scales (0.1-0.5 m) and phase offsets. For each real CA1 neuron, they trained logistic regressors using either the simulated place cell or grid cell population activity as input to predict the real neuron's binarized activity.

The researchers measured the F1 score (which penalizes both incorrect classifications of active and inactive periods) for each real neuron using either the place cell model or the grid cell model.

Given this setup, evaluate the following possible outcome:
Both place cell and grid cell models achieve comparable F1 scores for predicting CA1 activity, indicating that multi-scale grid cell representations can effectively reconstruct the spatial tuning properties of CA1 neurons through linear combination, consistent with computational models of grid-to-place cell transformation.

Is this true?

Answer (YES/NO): NO